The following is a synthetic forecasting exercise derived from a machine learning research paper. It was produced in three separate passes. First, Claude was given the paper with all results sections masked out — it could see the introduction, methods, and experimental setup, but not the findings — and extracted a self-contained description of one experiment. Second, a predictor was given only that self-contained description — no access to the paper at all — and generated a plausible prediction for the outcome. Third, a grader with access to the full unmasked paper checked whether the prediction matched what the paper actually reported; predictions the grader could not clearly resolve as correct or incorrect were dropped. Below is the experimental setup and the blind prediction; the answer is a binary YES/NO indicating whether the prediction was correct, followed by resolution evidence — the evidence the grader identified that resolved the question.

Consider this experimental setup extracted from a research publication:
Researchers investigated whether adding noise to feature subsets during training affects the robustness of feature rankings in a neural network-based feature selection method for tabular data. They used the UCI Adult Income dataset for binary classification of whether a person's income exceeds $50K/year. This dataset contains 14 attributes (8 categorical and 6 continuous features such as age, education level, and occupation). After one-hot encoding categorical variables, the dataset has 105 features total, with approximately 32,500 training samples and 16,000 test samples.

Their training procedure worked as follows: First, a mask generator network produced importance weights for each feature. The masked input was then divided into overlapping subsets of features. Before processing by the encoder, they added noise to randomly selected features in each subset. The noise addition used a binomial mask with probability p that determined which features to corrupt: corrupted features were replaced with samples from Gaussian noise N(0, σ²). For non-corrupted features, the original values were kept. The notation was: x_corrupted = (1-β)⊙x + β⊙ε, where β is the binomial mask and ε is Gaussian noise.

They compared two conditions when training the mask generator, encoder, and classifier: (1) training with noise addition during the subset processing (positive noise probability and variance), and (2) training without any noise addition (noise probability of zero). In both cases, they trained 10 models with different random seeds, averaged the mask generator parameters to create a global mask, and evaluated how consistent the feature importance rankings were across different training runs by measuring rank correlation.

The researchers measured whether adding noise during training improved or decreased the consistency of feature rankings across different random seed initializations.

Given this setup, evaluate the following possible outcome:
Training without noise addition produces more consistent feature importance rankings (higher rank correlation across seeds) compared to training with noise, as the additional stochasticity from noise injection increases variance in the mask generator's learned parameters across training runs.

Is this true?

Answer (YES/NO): NO